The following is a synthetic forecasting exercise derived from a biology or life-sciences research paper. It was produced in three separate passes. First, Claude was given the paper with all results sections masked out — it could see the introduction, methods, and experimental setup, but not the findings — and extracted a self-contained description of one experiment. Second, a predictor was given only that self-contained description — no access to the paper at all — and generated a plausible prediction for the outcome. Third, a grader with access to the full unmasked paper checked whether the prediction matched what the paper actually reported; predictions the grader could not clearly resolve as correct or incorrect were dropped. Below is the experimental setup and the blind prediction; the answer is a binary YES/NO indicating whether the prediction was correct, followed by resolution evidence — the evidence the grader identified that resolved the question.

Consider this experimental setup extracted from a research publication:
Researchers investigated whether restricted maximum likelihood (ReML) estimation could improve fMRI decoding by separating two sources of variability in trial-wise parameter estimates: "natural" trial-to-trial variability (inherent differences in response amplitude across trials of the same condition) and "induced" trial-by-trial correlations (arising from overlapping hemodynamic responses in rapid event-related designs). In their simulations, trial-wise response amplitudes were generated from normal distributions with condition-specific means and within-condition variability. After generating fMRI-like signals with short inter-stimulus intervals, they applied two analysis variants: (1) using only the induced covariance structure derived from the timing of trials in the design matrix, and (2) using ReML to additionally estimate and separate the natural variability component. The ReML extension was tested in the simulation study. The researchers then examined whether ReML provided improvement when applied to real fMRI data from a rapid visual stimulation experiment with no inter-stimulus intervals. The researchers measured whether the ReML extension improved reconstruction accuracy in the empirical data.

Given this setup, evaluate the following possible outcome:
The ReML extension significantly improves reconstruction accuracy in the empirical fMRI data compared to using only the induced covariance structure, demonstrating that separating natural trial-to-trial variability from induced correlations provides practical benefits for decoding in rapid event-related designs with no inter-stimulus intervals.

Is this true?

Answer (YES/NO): NO